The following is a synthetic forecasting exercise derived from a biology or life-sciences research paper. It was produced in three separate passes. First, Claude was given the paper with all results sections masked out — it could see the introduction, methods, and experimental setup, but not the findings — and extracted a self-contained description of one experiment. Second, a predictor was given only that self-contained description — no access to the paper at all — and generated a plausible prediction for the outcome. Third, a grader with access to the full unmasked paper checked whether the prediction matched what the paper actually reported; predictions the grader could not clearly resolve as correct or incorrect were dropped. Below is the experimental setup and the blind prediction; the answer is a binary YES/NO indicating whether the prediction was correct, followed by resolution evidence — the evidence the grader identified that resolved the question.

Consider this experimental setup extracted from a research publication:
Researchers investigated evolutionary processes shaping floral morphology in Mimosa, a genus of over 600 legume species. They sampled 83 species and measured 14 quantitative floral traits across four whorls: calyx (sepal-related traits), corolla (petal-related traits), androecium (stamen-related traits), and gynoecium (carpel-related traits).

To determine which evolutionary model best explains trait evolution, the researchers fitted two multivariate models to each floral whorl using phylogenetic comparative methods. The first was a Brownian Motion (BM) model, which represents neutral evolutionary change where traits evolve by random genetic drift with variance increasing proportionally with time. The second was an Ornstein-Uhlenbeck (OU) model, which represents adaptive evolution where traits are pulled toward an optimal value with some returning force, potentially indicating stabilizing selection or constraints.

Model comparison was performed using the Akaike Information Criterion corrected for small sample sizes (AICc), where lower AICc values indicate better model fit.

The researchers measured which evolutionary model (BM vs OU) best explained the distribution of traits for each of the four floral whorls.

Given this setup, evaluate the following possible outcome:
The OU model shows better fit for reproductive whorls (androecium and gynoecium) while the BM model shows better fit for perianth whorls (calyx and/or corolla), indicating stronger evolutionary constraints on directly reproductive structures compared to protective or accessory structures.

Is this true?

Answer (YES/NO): NO